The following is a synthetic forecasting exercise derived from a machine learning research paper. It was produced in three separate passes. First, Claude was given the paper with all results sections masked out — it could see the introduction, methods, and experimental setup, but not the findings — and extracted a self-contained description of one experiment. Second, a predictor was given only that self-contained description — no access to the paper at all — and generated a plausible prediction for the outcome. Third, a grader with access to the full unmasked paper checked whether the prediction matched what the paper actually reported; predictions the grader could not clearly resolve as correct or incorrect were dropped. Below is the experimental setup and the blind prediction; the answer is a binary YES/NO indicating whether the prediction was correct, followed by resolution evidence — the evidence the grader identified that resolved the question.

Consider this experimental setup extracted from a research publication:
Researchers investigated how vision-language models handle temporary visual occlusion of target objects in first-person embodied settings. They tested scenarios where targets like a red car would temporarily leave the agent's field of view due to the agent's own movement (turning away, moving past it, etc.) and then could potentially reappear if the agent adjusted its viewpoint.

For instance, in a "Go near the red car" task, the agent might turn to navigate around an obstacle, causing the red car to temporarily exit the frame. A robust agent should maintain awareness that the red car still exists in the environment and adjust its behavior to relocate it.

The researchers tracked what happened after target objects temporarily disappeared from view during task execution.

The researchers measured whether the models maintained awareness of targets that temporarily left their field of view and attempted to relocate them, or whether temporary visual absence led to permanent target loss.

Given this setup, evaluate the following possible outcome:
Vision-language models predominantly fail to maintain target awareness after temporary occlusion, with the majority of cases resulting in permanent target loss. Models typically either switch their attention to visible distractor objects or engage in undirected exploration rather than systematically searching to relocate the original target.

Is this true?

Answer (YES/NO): YES